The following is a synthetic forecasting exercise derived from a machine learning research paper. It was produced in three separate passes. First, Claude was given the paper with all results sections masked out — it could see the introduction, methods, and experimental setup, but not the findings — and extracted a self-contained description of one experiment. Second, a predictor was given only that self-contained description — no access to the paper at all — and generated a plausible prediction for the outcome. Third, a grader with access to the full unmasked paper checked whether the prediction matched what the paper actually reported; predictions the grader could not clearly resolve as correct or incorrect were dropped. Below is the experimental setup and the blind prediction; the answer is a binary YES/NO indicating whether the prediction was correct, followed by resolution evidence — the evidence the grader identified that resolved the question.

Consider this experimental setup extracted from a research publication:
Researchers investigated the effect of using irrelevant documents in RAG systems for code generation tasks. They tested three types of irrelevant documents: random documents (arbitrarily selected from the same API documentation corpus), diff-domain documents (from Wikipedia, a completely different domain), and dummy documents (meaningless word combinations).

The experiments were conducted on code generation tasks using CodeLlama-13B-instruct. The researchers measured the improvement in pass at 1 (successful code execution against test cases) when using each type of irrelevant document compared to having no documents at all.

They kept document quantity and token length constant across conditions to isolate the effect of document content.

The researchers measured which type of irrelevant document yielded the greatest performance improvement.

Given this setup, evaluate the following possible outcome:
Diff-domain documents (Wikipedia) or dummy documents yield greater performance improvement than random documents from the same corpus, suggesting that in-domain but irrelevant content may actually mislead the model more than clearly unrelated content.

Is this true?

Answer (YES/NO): YES